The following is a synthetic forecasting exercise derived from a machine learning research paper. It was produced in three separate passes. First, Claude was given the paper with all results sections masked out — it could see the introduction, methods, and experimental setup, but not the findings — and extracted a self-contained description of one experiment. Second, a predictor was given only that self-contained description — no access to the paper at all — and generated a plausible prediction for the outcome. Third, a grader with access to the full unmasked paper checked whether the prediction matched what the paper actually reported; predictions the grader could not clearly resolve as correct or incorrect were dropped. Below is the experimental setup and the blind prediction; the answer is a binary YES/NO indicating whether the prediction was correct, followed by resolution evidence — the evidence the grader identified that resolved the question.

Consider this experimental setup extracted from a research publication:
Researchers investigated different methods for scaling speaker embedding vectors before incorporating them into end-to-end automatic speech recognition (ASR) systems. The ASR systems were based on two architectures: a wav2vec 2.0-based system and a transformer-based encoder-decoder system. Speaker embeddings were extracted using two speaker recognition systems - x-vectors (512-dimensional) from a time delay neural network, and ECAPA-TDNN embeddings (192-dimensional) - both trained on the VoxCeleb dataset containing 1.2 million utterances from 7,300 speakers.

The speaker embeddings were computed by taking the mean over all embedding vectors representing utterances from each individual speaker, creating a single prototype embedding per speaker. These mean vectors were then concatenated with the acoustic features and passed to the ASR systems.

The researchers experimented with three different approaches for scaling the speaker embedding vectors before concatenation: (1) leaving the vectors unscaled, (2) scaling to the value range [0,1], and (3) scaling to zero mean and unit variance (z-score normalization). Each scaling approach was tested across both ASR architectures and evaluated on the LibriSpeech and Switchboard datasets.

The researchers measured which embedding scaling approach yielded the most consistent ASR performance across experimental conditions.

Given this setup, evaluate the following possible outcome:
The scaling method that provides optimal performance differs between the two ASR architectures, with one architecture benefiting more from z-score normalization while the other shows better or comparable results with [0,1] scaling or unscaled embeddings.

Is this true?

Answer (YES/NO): NO